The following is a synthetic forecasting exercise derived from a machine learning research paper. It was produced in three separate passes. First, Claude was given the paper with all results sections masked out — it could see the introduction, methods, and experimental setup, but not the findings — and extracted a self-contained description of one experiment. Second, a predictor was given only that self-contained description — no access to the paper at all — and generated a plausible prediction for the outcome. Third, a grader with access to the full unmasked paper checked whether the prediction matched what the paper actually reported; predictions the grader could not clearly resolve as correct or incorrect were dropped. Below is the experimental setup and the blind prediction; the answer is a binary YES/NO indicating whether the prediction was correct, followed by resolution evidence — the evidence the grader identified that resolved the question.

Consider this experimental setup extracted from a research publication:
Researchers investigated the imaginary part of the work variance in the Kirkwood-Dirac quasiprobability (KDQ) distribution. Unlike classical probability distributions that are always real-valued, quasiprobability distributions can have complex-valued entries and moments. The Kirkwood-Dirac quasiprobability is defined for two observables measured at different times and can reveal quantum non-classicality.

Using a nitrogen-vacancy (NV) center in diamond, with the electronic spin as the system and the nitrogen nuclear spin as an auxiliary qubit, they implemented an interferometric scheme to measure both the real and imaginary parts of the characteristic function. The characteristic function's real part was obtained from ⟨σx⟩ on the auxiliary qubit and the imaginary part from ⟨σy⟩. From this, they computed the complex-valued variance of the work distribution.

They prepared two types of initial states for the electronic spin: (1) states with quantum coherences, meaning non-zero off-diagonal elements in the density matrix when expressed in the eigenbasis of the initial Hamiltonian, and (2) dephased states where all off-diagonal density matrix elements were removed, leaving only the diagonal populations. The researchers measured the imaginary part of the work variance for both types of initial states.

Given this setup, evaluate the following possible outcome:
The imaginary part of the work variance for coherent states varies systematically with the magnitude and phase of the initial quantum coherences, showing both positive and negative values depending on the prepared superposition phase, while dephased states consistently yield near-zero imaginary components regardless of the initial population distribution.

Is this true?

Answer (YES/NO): NO